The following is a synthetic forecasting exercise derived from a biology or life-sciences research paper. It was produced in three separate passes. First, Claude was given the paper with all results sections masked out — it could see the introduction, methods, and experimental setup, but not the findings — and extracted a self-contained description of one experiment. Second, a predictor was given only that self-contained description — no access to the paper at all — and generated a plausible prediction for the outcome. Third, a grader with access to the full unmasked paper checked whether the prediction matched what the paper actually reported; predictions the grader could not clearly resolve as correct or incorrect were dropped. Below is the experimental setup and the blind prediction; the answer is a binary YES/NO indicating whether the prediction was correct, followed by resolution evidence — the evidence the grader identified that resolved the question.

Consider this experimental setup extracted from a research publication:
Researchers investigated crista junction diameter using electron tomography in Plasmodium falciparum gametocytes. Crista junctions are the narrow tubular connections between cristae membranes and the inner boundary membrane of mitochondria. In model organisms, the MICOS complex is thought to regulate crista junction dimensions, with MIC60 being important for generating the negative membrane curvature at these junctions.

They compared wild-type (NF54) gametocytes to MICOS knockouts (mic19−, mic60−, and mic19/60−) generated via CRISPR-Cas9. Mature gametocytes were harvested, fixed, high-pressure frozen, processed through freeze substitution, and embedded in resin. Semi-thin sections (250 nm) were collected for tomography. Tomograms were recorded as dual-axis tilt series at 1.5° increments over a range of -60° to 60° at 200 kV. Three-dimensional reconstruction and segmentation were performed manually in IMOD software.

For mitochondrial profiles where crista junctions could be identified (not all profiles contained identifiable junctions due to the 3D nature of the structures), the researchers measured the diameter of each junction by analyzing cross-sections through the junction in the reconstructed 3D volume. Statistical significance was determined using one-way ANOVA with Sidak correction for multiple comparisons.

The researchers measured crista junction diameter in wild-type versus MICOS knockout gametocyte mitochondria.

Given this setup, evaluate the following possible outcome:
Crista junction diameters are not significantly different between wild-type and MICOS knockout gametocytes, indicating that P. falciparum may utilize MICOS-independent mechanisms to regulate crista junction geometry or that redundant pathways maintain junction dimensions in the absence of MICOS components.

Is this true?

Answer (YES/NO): NO